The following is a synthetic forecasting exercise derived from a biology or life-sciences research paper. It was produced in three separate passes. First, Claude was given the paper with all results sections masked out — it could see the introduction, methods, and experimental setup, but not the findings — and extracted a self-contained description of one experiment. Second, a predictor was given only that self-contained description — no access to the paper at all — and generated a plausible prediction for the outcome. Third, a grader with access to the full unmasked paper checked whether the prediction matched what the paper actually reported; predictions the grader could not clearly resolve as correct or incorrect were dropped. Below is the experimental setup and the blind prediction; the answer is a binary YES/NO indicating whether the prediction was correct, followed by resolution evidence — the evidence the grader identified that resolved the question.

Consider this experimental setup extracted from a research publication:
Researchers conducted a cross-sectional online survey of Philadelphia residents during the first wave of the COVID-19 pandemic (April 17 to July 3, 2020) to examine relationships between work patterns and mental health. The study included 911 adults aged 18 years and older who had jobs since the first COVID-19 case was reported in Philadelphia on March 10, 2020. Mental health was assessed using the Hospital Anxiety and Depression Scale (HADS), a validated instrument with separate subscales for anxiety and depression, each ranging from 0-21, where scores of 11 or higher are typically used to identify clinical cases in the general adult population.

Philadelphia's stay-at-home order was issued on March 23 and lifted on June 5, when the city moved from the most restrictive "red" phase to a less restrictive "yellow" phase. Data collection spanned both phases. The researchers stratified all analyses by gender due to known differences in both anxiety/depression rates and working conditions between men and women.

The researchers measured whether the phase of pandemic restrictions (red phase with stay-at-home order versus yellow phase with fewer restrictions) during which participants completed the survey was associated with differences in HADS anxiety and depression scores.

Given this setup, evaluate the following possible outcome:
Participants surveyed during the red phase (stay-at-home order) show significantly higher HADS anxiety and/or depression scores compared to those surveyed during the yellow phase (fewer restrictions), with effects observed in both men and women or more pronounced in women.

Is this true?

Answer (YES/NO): NO